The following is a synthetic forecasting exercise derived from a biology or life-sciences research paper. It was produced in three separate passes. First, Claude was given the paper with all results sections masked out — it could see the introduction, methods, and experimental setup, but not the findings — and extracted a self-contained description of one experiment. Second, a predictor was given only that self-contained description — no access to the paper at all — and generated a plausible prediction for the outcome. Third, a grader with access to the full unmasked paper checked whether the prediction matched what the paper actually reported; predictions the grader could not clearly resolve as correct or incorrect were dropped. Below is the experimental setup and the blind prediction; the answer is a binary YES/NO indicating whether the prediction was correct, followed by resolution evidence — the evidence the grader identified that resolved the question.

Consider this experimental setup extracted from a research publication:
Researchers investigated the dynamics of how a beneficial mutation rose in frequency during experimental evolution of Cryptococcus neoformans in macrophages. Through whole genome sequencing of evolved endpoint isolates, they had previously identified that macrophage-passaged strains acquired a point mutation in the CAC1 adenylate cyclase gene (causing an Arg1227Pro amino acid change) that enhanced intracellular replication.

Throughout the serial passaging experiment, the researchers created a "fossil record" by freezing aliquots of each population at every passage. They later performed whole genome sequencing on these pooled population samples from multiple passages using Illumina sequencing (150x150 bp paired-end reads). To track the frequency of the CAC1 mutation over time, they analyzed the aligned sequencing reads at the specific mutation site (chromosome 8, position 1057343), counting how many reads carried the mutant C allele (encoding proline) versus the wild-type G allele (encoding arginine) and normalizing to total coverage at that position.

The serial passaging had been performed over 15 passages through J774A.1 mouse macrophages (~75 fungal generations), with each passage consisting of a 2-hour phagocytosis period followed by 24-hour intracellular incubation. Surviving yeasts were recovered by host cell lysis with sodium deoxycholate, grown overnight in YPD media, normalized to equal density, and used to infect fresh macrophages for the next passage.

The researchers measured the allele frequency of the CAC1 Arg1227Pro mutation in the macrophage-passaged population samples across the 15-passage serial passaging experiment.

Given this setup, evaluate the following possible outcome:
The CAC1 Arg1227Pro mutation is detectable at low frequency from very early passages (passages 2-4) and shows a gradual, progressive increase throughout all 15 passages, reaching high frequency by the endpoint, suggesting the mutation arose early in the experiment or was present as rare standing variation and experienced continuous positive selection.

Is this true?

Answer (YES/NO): NO